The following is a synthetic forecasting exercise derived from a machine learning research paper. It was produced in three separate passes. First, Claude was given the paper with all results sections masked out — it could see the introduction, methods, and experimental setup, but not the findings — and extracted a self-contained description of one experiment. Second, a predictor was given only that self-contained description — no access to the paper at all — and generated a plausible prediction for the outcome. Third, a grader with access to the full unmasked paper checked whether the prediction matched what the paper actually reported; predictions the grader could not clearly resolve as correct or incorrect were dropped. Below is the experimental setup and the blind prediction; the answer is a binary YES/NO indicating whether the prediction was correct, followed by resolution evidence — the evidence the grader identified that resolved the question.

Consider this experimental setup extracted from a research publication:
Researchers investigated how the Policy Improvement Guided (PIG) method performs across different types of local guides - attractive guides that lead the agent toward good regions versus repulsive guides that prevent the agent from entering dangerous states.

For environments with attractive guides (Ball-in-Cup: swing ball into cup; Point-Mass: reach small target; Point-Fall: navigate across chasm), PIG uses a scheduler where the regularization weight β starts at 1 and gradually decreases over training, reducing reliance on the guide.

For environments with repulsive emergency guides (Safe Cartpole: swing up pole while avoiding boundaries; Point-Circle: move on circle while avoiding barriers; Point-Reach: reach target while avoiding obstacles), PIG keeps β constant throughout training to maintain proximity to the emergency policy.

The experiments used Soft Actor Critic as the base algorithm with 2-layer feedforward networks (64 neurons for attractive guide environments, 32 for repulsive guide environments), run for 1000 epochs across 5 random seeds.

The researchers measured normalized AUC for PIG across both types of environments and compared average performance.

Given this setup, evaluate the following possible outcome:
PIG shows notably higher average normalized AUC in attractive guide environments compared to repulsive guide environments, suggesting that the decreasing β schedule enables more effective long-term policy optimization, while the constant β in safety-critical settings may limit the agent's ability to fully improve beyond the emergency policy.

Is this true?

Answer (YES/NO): YES